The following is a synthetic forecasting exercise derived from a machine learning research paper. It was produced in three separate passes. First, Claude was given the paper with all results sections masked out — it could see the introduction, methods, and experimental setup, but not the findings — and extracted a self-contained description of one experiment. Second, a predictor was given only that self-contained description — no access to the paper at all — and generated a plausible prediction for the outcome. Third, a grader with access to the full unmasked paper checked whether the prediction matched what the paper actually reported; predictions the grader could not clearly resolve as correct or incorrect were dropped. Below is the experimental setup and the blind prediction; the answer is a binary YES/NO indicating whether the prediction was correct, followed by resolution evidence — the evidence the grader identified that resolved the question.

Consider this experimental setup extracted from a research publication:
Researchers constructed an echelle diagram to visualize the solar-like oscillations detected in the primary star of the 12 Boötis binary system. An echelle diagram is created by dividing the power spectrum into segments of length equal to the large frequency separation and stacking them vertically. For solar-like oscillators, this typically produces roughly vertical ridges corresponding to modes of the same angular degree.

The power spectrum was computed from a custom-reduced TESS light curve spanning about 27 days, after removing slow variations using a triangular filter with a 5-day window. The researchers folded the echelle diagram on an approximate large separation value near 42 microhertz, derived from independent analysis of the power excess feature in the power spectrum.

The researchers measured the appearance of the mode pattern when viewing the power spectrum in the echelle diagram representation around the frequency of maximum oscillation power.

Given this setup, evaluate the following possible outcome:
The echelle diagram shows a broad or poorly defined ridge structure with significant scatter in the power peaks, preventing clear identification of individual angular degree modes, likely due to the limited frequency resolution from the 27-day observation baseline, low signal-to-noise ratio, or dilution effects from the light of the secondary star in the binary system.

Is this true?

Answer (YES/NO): NO